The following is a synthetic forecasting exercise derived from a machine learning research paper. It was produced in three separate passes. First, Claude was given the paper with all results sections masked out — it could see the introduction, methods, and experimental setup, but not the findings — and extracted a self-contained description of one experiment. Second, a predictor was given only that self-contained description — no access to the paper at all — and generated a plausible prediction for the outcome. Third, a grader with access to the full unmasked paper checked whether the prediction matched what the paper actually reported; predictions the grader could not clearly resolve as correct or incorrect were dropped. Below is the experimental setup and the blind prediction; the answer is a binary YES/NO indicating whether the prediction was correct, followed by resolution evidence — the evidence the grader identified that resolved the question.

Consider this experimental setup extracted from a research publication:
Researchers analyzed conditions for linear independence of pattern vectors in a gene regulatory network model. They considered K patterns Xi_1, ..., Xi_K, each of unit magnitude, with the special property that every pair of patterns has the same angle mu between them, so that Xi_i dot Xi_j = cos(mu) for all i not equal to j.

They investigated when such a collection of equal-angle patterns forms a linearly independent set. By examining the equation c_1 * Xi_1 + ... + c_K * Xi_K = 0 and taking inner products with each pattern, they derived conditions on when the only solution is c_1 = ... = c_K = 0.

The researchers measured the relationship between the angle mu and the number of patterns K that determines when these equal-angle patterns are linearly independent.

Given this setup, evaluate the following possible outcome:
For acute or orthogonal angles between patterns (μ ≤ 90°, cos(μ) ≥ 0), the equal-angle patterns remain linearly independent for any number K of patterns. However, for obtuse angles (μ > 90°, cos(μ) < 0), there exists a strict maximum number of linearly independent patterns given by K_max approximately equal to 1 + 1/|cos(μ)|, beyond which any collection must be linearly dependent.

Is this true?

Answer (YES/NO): NO